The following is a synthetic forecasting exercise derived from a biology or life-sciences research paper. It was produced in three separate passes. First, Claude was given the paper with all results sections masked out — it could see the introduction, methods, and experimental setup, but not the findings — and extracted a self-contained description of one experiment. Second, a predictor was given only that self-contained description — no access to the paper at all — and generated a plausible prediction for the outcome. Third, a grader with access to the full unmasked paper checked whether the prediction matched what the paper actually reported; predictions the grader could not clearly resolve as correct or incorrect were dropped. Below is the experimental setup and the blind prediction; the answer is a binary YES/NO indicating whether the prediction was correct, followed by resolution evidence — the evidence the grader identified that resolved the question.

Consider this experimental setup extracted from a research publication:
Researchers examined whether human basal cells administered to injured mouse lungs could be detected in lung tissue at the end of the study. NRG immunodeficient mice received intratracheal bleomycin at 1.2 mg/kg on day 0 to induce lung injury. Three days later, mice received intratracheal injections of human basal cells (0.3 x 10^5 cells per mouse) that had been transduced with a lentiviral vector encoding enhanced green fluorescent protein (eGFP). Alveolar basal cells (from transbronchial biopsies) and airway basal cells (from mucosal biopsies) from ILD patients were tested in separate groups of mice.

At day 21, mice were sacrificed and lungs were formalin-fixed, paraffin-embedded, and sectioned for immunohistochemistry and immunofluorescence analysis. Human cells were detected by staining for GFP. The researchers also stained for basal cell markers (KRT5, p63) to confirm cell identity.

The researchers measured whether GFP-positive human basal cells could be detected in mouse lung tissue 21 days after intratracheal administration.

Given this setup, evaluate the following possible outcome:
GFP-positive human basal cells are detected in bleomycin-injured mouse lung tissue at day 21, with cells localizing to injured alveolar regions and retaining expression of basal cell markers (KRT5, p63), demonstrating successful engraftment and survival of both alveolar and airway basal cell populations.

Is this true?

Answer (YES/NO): NO